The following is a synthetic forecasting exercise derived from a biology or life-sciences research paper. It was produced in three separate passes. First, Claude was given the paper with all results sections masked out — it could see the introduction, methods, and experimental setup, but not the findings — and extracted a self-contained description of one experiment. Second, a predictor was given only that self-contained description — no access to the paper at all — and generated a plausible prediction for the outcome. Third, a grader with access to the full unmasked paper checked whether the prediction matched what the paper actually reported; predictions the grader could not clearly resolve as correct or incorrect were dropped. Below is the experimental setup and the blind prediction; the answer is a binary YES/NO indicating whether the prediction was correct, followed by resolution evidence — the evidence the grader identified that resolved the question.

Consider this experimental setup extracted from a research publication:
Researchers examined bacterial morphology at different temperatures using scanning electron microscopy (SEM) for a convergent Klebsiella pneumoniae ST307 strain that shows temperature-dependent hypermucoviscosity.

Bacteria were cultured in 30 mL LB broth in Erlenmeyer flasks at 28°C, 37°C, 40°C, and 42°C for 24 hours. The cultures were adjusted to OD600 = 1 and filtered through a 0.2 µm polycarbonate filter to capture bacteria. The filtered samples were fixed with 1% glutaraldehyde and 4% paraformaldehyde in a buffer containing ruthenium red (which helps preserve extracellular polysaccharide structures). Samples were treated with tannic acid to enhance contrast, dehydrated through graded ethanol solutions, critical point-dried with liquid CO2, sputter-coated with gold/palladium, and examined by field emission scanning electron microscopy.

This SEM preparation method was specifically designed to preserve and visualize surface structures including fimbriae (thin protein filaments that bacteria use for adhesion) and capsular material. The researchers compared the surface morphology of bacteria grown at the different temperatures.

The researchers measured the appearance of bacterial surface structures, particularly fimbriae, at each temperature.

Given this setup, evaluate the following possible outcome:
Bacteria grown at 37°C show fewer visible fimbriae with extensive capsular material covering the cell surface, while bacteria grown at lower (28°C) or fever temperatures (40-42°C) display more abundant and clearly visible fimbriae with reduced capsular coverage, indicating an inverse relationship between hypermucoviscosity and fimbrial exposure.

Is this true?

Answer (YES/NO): NO